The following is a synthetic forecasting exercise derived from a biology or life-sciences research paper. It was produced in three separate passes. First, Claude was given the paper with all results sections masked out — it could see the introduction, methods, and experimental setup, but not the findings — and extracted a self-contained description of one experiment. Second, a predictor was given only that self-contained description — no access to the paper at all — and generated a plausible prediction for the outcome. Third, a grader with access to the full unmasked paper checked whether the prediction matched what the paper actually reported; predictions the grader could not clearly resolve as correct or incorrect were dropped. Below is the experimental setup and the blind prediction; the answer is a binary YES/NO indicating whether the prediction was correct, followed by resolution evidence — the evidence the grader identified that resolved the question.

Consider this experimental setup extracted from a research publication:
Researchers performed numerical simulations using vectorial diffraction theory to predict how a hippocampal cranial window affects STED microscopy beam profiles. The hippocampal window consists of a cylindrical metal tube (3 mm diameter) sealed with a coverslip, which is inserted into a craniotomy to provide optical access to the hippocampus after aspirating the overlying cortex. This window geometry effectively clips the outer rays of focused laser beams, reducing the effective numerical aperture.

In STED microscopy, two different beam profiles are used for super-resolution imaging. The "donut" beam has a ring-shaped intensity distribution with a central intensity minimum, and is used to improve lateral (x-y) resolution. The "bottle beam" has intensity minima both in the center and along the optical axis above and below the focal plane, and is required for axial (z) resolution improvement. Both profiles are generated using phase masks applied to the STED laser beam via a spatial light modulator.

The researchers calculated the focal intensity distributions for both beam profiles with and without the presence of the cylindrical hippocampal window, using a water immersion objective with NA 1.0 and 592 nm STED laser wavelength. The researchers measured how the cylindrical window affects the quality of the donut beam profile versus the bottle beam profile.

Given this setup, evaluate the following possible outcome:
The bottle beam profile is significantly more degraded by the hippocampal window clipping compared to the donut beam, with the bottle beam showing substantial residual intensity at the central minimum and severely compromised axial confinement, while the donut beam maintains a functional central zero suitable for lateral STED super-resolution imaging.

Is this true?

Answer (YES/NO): YES